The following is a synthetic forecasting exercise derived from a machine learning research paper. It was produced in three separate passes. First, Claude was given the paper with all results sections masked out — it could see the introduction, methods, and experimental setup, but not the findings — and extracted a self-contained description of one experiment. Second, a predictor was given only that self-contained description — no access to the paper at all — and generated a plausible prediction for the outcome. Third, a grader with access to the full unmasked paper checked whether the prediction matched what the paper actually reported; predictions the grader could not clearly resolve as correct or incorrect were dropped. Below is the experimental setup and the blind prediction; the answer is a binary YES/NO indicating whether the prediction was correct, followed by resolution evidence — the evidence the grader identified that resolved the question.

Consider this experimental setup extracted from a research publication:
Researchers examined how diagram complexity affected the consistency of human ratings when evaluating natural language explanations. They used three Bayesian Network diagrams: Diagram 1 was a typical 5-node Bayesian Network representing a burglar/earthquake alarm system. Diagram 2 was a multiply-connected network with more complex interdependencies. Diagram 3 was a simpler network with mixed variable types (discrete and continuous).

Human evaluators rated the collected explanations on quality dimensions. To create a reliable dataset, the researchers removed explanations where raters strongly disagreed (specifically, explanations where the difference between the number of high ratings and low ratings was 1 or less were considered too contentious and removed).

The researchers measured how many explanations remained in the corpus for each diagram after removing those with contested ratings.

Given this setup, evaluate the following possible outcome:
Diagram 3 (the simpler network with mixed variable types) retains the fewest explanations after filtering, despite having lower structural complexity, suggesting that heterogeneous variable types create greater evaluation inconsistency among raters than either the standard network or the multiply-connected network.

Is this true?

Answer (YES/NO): NO